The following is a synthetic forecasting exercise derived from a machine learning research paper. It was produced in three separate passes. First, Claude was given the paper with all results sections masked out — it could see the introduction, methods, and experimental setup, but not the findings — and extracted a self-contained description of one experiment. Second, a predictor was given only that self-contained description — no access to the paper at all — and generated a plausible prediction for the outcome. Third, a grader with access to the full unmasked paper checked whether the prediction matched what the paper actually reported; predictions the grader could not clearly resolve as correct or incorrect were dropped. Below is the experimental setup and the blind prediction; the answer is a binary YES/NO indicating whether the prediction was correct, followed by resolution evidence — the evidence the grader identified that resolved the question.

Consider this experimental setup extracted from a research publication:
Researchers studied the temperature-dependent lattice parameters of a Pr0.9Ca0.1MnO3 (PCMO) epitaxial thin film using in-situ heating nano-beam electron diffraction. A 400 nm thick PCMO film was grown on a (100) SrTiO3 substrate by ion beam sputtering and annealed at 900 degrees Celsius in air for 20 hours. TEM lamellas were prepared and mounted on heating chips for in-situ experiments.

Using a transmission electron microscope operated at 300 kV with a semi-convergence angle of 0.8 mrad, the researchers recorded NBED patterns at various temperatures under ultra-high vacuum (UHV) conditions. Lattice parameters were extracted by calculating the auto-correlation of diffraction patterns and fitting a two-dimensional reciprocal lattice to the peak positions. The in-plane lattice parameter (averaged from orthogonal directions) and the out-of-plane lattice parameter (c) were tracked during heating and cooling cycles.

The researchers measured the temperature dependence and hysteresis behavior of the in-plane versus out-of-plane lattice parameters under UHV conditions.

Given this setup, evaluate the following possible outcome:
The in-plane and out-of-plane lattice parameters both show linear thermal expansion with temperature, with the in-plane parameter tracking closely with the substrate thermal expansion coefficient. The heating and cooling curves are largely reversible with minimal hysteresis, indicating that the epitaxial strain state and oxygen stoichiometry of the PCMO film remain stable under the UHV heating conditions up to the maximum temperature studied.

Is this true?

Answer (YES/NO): NO